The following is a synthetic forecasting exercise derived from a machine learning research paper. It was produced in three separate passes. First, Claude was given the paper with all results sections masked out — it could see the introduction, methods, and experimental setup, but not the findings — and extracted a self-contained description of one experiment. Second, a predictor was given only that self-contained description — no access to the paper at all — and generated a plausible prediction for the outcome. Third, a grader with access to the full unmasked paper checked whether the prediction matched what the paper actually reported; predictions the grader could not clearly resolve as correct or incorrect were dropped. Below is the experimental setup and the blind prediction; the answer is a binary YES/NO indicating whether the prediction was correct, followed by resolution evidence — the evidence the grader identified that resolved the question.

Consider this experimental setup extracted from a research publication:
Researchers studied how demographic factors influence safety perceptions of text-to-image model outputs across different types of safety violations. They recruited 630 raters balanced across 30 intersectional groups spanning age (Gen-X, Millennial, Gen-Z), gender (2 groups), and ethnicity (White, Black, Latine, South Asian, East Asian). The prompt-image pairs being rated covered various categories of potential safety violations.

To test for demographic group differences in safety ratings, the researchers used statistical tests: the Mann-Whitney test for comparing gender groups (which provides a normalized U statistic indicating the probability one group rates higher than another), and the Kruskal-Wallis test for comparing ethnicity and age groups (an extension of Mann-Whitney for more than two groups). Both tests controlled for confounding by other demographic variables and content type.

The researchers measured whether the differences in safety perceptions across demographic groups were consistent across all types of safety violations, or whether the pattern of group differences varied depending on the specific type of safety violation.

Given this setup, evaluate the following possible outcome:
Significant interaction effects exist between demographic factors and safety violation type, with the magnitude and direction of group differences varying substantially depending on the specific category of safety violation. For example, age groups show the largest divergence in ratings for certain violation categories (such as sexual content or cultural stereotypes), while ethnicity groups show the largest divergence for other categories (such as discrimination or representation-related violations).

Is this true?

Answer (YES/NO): NO